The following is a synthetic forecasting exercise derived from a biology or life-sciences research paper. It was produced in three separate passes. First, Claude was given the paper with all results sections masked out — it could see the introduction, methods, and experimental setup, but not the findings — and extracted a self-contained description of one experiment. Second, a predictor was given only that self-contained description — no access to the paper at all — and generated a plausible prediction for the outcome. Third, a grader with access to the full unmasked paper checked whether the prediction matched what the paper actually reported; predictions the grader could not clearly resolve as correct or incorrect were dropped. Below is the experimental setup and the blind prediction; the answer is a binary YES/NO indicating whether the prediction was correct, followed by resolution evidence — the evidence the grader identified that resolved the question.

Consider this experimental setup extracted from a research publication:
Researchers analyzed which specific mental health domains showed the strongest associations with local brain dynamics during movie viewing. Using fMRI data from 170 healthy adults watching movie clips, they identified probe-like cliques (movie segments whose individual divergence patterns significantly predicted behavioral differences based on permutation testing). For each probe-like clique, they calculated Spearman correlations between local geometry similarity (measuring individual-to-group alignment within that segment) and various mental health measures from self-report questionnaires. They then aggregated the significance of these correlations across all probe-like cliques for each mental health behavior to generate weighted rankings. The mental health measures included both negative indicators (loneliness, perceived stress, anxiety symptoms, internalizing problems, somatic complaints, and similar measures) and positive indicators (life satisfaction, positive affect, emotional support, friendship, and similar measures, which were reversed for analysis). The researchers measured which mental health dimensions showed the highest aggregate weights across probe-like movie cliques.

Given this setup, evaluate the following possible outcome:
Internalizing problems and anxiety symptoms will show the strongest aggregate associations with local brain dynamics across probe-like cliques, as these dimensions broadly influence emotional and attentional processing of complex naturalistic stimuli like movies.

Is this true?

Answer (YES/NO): NO